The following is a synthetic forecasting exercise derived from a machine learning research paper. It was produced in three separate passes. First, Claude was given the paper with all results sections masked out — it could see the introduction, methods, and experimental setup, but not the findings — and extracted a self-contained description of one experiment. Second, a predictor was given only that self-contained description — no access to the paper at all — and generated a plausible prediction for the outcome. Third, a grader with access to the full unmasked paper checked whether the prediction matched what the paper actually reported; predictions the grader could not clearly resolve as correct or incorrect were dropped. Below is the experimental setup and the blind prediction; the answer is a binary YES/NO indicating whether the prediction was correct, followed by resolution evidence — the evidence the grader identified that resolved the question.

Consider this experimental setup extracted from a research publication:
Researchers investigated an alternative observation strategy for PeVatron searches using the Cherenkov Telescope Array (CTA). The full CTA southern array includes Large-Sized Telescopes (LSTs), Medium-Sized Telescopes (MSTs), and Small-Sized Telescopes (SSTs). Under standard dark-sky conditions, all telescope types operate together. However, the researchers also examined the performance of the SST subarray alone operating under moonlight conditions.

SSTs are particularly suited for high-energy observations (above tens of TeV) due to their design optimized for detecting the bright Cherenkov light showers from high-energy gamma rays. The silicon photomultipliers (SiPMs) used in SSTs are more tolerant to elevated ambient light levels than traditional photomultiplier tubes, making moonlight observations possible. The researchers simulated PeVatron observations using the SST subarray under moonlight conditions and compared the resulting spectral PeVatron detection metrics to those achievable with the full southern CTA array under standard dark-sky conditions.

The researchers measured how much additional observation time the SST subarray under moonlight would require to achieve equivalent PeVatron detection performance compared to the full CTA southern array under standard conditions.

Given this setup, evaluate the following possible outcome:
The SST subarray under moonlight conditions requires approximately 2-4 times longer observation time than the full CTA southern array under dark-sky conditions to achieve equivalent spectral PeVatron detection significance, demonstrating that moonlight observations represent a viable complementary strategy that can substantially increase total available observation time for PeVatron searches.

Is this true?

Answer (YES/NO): YES